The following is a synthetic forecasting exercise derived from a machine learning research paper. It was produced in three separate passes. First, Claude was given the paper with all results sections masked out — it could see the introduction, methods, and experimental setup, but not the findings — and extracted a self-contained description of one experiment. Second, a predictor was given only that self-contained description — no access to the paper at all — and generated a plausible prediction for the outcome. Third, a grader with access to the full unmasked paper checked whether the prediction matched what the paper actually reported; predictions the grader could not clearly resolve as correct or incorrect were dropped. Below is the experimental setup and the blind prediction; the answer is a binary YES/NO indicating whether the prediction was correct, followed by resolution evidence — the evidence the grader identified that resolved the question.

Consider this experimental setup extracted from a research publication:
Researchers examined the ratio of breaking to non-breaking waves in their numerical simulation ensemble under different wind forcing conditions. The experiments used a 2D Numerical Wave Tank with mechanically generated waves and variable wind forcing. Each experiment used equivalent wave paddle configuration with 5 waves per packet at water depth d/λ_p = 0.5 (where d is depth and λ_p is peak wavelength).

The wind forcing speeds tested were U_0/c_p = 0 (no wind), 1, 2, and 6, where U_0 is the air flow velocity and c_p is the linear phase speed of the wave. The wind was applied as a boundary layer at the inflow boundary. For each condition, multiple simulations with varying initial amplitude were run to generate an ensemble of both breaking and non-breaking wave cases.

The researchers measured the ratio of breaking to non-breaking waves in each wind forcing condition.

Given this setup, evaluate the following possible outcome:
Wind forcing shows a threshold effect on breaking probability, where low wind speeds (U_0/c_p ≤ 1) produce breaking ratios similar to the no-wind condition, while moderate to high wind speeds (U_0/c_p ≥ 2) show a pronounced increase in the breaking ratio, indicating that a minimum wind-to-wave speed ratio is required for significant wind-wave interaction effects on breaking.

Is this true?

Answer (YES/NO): NO